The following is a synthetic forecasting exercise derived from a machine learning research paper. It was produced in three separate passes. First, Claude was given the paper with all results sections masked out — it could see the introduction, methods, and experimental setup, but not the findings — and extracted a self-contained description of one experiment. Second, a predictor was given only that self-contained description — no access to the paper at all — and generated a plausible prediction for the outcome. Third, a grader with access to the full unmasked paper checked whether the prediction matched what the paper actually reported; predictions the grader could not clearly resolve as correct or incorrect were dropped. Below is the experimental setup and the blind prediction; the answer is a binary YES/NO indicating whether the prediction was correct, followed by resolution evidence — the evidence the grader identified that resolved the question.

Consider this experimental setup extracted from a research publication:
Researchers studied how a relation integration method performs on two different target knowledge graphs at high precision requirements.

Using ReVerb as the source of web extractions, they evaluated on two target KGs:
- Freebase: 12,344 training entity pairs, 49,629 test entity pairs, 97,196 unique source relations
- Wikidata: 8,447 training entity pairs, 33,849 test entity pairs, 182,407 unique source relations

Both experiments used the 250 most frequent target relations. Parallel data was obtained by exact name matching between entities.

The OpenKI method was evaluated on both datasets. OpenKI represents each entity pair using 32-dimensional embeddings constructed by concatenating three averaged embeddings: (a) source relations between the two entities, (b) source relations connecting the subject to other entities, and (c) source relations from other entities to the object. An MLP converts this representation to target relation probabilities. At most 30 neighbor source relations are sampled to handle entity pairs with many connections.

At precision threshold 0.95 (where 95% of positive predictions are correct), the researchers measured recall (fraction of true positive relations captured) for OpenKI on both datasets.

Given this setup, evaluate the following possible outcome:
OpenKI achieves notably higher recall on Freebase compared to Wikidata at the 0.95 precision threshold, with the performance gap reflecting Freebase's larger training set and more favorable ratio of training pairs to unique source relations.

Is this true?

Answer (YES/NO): NO